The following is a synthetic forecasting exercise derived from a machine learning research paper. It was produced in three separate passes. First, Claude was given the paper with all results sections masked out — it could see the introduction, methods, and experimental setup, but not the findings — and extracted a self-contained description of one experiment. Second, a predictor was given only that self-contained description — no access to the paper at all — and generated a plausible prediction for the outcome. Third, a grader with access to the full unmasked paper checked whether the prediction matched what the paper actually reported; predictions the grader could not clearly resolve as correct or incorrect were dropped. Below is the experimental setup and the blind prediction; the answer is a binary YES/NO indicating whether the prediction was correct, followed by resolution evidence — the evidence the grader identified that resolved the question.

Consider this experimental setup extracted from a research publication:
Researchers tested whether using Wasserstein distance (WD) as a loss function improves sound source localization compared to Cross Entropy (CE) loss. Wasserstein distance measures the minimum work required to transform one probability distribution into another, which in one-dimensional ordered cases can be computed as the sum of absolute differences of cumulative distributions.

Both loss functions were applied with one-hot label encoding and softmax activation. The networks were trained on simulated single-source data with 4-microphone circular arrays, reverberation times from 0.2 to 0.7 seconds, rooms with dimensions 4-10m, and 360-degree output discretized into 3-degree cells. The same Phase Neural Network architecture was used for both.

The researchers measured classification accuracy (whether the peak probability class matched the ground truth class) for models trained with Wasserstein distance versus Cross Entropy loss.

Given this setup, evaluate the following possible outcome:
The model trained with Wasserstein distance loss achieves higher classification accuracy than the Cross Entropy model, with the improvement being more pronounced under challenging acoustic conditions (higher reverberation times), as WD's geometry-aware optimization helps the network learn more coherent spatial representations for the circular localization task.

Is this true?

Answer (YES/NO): NO